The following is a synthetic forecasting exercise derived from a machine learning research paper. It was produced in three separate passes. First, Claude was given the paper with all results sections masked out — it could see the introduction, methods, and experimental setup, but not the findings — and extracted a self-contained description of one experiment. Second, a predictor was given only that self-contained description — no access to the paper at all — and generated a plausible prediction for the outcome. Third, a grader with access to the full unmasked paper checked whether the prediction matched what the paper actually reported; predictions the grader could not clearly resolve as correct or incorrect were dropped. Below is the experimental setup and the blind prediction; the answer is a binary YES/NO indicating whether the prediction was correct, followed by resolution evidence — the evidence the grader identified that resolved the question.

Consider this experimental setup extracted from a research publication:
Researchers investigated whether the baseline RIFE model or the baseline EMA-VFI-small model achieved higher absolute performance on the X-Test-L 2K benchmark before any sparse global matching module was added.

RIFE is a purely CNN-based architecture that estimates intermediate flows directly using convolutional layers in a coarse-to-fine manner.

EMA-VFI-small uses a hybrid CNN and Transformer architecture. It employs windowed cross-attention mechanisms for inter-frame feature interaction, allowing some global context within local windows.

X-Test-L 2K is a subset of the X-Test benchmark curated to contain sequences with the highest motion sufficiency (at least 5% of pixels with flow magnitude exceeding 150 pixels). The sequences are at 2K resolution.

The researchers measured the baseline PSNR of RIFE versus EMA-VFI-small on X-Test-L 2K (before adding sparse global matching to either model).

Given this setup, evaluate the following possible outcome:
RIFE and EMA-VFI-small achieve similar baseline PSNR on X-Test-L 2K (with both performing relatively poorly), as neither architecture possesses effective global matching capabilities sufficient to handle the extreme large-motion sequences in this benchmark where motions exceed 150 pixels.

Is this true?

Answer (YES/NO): NO